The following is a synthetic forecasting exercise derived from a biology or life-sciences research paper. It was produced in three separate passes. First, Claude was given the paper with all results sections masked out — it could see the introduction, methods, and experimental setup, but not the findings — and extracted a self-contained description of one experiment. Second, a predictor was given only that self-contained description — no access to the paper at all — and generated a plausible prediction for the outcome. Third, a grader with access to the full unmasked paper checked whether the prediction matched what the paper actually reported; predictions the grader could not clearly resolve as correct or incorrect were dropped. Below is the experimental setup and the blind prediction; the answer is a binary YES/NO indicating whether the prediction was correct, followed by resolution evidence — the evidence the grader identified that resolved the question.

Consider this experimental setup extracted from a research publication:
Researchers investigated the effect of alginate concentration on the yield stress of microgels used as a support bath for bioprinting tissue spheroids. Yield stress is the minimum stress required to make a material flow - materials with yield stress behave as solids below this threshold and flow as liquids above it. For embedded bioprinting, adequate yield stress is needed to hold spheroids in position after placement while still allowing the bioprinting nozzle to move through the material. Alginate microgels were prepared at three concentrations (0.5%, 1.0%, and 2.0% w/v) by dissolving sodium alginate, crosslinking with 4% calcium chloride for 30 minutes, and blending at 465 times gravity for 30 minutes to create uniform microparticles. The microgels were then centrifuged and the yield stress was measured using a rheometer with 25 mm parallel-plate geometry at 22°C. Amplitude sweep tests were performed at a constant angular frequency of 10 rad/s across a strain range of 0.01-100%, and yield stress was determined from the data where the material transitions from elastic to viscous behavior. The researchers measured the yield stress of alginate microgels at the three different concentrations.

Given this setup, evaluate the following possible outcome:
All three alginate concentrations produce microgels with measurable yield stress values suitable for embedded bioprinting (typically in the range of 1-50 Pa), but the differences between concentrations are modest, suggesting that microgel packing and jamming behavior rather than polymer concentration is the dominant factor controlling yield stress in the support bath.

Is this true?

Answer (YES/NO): NO